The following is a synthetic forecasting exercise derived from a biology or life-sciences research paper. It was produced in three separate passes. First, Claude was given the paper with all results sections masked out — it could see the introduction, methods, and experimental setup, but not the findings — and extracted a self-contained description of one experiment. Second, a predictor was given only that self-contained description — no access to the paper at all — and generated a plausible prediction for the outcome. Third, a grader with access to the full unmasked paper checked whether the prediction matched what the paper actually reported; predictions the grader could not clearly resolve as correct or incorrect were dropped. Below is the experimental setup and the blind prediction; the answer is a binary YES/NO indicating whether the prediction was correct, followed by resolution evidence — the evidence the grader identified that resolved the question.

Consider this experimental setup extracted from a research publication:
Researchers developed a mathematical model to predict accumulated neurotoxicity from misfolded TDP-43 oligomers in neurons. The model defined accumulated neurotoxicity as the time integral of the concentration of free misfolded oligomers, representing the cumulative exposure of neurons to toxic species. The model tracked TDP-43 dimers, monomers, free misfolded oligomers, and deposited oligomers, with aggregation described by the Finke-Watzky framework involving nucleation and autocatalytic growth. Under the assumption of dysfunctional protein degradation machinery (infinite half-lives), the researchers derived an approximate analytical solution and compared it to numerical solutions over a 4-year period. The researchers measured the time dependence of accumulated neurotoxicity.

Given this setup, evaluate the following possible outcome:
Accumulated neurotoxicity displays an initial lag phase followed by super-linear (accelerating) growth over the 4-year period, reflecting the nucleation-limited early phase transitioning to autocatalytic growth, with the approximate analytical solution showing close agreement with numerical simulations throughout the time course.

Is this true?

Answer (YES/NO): NO